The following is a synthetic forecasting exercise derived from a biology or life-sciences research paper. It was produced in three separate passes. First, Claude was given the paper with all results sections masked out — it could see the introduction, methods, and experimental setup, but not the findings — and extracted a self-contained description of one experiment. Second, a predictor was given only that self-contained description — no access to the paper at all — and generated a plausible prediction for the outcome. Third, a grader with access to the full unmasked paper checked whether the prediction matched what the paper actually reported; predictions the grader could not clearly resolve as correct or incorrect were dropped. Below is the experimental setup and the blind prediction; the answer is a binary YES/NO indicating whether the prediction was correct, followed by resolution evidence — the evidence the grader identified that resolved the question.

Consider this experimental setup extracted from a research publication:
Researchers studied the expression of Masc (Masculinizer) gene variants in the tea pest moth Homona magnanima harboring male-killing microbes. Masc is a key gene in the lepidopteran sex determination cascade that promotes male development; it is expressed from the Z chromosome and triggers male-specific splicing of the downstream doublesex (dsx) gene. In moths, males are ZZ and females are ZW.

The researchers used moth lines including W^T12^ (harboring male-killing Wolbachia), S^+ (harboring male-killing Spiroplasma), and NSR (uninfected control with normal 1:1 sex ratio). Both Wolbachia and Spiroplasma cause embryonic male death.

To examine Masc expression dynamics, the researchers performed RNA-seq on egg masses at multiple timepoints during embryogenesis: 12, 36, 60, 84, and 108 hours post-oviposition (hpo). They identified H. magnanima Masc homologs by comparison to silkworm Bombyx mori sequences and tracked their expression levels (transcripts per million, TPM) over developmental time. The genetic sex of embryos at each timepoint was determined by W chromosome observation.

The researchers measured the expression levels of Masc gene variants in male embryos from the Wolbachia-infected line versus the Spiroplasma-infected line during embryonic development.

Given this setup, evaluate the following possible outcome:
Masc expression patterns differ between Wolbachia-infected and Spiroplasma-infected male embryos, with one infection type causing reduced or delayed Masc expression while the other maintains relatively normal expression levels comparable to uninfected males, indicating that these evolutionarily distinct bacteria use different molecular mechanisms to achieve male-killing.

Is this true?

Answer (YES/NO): YES